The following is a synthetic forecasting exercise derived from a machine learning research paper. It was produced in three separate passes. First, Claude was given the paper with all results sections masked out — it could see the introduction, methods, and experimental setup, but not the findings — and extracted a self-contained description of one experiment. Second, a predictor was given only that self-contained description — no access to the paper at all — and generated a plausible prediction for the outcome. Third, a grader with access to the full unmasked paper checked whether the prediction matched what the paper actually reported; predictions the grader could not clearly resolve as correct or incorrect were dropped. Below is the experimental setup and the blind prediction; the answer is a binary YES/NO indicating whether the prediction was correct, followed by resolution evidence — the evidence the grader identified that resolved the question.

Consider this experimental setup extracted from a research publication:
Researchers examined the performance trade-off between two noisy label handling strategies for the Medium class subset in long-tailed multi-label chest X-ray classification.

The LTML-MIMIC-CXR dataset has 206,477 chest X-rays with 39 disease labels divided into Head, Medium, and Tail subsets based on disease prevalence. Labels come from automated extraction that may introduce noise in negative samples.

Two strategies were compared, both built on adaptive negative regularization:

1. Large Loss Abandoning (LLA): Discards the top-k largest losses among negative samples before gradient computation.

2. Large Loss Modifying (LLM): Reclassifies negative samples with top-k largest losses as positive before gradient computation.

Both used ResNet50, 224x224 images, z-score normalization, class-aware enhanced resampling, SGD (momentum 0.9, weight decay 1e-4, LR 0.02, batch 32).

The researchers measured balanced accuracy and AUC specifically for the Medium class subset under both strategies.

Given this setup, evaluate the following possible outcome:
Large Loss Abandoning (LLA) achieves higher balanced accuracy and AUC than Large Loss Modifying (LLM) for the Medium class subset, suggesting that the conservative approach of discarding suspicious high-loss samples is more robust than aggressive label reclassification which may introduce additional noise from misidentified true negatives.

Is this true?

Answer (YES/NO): YES